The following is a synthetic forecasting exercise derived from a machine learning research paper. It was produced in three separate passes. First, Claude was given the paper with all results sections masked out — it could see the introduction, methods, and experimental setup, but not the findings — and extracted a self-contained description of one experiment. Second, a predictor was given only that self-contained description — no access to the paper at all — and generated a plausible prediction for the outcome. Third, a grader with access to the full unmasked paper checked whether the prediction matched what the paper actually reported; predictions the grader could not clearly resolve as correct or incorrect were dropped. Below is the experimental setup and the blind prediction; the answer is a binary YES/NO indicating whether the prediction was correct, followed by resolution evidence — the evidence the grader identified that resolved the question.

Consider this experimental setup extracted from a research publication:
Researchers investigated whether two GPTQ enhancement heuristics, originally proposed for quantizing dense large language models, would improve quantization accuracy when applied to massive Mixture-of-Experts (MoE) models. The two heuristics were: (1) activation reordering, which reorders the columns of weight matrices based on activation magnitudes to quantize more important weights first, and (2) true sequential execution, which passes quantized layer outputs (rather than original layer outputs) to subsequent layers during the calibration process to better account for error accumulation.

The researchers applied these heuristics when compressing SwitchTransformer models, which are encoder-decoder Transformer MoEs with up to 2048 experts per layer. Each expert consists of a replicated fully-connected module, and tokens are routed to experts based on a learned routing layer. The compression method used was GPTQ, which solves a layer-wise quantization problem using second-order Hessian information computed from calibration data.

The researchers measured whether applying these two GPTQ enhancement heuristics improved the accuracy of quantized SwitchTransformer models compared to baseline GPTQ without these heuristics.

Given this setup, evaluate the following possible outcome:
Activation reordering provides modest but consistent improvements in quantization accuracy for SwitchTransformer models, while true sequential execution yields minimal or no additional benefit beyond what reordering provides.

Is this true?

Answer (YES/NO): NO